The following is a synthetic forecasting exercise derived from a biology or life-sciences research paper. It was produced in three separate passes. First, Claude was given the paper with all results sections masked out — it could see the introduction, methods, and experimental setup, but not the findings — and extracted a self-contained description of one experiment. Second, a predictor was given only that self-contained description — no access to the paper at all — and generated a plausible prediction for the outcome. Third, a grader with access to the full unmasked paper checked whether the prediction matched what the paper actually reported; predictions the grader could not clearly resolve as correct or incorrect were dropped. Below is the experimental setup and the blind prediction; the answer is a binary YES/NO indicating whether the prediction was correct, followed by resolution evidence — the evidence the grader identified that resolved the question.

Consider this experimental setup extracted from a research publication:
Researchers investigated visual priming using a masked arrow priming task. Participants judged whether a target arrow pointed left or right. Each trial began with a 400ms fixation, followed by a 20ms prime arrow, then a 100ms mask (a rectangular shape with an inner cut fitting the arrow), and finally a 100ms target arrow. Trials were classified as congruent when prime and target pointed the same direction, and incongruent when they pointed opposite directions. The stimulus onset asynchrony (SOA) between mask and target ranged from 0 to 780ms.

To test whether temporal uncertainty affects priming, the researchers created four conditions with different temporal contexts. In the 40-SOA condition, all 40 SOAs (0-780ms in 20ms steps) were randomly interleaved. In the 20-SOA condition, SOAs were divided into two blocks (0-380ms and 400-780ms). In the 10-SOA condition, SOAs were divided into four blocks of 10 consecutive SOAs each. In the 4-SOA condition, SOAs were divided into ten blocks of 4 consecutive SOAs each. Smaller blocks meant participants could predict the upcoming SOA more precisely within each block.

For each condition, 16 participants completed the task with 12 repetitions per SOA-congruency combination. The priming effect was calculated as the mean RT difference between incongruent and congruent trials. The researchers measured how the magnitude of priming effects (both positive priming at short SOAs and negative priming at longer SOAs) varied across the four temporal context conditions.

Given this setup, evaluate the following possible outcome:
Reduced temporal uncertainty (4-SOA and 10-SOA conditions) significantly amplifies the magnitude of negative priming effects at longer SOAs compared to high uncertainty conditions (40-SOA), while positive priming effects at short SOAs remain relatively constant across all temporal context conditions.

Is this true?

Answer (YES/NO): NO